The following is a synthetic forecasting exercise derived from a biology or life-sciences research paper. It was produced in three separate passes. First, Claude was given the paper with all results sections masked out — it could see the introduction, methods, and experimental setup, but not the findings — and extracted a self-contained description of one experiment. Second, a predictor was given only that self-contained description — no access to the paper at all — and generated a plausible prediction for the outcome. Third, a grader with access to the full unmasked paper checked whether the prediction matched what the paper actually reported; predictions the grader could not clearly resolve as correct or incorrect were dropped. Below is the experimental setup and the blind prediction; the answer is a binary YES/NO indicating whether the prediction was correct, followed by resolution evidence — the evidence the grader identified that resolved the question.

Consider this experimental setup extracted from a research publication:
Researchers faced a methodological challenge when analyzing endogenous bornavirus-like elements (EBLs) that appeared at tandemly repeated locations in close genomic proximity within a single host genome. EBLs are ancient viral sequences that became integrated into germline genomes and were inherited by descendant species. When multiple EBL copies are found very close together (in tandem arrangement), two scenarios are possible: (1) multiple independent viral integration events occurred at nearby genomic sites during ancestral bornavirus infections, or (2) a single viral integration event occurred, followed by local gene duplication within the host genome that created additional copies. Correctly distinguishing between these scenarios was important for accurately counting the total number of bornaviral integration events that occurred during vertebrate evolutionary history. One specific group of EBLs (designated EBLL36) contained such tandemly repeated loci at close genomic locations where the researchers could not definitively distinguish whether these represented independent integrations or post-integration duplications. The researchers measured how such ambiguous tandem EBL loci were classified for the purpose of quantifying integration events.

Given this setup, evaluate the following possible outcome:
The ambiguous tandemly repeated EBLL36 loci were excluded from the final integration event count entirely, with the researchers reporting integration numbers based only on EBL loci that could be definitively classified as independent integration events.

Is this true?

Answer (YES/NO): NO